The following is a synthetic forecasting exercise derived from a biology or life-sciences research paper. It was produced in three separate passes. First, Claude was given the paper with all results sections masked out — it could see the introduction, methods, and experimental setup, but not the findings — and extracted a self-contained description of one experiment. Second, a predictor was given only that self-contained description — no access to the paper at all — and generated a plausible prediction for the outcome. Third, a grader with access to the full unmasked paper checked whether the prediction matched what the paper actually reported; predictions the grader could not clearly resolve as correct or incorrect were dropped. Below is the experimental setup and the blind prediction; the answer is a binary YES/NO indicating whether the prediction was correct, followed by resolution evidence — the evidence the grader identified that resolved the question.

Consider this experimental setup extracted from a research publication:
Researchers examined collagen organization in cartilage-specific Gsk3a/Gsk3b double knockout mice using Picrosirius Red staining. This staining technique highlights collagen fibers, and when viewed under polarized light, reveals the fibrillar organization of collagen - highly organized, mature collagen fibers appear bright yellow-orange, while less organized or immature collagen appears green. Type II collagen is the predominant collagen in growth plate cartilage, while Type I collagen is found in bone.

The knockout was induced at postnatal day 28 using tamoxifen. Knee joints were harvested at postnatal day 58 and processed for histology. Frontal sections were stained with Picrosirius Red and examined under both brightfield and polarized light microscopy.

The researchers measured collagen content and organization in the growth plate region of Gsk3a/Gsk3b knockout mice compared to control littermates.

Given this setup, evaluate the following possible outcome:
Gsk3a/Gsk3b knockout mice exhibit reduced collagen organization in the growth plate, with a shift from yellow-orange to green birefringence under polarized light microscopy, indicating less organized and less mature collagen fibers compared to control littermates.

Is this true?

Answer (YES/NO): NO